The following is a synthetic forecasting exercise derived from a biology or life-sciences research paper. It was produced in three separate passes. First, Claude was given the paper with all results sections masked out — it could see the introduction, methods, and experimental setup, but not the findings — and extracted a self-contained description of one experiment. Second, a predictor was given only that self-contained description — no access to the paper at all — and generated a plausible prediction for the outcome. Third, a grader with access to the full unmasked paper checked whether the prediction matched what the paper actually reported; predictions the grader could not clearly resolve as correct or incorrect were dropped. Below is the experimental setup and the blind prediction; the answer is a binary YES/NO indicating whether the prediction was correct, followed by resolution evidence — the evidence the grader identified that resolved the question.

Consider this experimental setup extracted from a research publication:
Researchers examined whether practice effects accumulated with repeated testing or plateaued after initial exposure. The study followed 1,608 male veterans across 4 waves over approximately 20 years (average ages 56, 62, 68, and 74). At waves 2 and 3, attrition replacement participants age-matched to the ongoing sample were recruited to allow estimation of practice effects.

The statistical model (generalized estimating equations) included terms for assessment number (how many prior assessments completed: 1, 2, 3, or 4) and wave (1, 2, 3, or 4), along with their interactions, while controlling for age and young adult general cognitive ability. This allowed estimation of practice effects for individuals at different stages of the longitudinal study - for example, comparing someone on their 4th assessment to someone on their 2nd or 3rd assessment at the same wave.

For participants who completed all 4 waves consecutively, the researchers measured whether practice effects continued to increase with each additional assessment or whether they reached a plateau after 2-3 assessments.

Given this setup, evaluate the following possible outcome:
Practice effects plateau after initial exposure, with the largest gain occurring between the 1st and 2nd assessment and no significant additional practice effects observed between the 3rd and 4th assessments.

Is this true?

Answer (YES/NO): NO